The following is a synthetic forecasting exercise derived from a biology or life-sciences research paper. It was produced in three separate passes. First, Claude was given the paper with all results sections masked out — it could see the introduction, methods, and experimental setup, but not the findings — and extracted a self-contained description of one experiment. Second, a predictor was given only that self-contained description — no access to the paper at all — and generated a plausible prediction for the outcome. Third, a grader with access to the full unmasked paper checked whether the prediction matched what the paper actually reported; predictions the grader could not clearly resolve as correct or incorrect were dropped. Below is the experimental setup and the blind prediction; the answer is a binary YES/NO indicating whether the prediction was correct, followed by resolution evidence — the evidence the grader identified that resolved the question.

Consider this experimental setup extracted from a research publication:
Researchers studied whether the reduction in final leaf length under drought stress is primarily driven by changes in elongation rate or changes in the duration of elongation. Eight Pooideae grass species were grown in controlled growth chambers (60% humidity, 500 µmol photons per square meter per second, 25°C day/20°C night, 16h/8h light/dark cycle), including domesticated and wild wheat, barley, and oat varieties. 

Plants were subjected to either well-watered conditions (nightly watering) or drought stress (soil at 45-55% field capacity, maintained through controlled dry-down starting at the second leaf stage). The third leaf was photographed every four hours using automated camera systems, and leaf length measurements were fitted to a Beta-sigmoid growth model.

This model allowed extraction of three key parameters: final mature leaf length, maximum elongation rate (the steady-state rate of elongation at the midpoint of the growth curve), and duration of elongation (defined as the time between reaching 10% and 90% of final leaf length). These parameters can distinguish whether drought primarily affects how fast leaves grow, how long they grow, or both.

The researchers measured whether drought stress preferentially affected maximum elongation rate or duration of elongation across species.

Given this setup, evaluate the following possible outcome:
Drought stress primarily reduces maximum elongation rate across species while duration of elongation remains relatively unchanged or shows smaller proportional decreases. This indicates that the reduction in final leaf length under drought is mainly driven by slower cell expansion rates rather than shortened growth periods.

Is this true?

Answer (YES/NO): NO